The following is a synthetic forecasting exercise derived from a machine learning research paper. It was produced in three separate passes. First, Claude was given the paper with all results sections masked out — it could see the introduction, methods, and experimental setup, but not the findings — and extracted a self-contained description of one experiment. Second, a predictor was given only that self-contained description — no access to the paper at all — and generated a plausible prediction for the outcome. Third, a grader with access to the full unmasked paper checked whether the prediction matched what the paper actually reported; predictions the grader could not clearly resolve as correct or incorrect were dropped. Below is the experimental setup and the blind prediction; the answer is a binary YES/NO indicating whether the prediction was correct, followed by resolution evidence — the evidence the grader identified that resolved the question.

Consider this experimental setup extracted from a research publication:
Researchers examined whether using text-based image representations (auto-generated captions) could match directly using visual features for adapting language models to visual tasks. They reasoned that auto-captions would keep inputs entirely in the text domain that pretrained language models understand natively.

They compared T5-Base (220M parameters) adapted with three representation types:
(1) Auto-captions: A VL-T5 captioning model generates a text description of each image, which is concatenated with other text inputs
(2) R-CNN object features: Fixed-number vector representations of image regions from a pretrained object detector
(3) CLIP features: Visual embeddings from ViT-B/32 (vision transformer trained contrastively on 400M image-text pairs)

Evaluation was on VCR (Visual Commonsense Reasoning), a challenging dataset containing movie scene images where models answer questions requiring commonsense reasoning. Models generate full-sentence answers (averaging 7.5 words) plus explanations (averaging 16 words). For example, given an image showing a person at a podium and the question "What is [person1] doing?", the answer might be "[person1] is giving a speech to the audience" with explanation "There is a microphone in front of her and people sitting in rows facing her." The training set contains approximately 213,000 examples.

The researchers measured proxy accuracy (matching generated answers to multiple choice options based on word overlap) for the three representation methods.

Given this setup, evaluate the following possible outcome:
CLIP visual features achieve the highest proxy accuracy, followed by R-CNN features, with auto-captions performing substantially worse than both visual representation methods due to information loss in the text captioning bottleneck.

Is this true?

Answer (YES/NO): NO